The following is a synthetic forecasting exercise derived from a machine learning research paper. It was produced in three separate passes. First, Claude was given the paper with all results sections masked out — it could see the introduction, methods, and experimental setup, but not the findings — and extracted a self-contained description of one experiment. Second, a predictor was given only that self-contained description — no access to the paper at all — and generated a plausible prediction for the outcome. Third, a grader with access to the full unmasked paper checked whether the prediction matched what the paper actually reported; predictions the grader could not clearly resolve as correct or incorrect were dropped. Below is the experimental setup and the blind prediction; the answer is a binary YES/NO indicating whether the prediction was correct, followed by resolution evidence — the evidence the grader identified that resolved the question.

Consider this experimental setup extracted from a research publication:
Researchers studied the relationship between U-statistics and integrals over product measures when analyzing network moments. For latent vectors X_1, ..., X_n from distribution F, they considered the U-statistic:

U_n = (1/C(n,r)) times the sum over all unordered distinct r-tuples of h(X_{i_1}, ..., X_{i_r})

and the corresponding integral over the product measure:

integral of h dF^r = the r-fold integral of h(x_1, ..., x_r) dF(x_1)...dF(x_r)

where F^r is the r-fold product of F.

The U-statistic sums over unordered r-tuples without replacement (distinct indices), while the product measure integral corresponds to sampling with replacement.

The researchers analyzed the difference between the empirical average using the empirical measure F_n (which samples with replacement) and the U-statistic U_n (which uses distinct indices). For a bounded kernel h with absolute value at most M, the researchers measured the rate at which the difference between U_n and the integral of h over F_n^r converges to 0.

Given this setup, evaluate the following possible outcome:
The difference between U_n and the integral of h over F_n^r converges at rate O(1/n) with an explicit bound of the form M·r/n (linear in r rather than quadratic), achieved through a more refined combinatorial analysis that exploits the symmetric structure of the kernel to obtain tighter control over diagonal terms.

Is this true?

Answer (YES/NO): NO